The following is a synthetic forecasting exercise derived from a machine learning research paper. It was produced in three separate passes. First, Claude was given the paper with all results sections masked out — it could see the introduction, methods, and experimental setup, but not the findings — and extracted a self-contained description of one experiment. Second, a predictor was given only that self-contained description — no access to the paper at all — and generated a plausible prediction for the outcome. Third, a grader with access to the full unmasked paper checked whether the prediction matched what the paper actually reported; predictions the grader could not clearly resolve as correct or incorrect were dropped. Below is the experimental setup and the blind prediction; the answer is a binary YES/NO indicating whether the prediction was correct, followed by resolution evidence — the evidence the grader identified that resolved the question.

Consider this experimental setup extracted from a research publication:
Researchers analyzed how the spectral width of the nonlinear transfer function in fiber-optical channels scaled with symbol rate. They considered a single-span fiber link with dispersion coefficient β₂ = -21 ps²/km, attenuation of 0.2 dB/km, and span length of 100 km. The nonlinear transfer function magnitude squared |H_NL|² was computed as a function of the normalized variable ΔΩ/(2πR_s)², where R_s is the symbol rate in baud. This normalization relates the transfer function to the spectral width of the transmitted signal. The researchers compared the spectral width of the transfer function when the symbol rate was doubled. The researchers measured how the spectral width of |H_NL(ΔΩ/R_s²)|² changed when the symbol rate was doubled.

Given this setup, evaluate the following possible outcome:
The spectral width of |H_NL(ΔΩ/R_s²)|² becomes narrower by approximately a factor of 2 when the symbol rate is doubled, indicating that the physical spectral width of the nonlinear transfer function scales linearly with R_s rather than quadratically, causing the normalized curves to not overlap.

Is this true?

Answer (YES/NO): NO